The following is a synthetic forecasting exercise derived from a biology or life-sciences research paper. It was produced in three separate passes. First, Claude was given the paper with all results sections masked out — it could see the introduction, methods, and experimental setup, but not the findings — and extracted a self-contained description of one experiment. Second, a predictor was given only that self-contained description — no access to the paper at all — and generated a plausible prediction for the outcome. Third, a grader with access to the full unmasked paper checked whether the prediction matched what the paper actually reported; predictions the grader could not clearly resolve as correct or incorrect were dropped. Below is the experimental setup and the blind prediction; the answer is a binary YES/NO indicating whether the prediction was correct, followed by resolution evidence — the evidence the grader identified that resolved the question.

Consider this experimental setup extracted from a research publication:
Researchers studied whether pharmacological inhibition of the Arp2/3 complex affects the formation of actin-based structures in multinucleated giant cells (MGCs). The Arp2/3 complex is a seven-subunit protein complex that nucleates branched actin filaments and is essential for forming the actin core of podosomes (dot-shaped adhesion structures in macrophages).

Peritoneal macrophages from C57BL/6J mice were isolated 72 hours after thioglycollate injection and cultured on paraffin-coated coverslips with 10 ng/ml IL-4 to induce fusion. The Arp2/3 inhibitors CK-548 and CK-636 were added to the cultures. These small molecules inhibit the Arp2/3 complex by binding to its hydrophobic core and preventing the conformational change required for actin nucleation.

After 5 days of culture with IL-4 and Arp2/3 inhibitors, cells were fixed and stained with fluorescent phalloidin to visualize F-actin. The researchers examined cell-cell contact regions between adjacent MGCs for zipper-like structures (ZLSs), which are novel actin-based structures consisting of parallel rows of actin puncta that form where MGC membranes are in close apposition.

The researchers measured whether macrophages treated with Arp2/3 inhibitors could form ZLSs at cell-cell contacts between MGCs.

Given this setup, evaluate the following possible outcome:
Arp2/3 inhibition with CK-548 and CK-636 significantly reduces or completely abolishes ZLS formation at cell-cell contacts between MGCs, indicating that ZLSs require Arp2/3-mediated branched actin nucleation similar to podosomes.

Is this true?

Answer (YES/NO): YES